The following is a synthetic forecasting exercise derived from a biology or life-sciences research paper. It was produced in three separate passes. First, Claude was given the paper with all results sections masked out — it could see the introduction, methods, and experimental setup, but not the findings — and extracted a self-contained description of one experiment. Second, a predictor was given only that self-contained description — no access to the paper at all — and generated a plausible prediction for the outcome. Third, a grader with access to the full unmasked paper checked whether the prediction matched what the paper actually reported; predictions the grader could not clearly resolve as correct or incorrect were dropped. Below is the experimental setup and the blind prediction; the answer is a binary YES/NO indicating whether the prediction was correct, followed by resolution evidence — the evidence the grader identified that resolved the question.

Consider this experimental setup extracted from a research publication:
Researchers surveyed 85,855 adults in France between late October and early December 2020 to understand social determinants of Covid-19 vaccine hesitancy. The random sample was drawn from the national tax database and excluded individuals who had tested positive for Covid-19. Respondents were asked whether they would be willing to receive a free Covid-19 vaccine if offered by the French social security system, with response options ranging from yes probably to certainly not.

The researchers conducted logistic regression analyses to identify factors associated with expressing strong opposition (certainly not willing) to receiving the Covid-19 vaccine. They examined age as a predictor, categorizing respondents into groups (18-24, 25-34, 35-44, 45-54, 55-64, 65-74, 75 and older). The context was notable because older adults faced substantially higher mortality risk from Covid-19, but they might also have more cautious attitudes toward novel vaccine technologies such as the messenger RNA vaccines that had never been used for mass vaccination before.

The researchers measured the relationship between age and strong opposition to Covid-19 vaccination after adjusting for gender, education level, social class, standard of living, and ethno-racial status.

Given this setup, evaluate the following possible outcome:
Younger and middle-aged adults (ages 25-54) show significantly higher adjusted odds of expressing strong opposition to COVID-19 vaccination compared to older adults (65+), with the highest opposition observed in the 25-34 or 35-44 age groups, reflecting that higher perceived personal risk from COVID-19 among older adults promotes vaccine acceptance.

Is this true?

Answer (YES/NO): YES